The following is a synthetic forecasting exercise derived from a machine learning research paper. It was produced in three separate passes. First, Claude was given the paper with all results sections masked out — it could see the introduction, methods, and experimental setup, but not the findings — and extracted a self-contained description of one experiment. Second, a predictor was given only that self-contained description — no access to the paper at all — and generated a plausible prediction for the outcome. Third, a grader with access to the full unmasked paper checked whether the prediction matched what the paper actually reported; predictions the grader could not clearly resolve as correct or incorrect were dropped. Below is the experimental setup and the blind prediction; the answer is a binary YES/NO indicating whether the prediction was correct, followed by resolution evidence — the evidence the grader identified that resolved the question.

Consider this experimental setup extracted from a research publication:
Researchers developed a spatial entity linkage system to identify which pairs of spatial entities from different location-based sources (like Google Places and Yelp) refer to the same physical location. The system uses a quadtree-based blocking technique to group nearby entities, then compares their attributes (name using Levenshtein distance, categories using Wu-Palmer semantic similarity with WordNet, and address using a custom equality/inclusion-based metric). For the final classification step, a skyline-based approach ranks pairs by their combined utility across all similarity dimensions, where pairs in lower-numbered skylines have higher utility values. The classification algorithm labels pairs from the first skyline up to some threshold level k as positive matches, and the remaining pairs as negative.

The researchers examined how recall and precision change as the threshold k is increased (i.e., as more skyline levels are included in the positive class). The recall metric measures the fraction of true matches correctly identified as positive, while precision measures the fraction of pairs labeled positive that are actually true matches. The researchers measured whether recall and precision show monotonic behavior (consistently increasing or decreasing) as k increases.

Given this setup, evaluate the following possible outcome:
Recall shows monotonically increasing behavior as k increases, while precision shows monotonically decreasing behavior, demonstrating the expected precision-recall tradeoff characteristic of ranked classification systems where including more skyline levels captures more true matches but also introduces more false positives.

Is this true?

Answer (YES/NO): YES